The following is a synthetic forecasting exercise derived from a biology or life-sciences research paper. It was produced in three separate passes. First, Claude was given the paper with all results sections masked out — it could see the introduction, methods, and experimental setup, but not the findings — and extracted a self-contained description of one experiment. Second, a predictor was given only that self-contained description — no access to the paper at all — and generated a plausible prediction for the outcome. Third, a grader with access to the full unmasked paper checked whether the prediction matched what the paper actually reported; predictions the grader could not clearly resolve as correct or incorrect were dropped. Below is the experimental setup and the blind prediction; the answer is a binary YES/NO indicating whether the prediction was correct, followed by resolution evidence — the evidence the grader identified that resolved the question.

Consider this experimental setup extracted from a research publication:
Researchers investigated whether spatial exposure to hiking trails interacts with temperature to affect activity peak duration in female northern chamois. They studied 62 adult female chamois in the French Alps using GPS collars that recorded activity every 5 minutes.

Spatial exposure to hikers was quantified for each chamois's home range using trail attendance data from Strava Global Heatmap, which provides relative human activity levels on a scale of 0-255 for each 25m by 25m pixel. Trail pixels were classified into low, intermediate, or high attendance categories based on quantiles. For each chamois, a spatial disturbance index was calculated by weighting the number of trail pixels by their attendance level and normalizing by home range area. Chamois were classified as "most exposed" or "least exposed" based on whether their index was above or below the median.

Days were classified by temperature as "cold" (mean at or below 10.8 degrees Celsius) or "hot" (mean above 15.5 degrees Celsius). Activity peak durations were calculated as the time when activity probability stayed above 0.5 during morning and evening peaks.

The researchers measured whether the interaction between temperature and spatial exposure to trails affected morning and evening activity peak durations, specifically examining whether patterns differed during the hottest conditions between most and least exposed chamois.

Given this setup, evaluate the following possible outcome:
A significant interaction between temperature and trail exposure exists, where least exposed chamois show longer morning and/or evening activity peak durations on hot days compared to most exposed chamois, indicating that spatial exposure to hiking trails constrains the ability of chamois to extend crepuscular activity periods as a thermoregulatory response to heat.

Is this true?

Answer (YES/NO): NO